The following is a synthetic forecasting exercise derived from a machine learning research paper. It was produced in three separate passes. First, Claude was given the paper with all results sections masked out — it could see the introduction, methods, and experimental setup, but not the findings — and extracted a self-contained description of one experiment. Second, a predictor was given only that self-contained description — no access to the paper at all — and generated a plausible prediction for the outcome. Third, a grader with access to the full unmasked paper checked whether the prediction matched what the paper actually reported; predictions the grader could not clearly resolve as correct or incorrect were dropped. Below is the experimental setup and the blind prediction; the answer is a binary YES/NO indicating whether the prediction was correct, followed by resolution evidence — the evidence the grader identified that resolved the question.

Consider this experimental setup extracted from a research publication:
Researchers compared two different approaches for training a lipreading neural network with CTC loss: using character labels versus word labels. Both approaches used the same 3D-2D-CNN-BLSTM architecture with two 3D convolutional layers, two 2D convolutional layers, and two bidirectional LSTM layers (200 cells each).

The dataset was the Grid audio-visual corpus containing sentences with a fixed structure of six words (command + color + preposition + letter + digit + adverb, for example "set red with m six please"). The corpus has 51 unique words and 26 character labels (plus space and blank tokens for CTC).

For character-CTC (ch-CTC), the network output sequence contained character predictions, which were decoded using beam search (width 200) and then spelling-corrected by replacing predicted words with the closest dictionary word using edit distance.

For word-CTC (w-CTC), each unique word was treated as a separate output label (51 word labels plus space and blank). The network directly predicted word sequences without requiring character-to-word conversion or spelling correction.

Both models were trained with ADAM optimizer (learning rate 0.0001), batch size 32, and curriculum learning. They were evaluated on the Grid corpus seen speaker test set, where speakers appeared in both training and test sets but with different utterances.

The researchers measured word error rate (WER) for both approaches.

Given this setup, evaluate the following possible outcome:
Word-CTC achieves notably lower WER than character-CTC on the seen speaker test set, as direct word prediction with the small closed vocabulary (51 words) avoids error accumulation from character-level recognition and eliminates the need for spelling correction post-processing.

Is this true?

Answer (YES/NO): YES